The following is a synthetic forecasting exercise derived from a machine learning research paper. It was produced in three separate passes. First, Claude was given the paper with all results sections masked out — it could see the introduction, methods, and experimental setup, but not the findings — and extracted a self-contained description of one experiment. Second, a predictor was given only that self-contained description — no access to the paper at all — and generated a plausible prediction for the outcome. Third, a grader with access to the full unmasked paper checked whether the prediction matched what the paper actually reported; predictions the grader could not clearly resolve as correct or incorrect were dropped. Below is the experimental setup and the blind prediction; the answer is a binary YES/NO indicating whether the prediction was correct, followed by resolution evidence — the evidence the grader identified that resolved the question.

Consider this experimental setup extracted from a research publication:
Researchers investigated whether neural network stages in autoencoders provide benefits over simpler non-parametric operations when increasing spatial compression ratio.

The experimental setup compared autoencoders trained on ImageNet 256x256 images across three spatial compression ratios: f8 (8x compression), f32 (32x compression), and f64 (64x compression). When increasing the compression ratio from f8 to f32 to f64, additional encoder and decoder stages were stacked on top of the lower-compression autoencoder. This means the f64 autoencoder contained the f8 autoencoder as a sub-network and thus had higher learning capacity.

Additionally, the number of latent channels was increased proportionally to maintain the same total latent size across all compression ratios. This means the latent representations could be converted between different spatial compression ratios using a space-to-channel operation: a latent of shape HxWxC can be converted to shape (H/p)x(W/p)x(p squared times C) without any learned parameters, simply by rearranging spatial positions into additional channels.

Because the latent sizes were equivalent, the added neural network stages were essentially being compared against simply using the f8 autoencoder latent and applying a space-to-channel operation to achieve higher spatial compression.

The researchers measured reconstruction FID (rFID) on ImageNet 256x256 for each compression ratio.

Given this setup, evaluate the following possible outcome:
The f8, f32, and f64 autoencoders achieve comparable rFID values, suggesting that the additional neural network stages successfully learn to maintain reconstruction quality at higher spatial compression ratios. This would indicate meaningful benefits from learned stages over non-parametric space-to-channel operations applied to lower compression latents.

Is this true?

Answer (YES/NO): NO